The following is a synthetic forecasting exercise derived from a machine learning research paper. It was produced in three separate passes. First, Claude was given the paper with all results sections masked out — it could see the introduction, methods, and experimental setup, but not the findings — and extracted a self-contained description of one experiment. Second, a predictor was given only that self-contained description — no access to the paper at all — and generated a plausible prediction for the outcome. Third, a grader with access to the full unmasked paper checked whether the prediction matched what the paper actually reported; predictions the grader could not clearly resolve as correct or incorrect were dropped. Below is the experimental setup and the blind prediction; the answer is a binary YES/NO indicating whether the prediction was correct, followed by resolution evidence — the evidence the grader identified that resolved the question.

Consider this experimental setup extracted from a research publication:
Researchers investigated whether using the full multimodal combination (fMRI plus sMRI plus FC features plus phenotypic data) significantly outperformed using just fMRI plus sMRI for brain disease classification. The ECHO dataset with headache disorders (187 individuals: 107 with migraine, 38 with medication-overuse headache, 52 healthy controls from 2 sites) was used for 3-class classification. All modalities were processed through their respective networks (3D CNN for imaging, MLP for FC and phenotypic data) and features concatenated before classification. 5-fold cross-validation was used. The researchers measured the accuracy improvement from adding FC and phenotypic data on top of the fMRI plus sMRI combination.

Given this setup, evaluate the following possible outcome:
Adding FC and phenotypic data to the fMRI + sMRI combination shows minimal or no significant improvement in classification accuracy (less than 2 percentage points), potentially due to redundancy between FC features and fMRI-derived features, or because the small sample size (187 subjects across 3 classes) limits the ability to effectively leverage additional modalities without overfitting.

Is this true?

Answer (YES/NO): YES